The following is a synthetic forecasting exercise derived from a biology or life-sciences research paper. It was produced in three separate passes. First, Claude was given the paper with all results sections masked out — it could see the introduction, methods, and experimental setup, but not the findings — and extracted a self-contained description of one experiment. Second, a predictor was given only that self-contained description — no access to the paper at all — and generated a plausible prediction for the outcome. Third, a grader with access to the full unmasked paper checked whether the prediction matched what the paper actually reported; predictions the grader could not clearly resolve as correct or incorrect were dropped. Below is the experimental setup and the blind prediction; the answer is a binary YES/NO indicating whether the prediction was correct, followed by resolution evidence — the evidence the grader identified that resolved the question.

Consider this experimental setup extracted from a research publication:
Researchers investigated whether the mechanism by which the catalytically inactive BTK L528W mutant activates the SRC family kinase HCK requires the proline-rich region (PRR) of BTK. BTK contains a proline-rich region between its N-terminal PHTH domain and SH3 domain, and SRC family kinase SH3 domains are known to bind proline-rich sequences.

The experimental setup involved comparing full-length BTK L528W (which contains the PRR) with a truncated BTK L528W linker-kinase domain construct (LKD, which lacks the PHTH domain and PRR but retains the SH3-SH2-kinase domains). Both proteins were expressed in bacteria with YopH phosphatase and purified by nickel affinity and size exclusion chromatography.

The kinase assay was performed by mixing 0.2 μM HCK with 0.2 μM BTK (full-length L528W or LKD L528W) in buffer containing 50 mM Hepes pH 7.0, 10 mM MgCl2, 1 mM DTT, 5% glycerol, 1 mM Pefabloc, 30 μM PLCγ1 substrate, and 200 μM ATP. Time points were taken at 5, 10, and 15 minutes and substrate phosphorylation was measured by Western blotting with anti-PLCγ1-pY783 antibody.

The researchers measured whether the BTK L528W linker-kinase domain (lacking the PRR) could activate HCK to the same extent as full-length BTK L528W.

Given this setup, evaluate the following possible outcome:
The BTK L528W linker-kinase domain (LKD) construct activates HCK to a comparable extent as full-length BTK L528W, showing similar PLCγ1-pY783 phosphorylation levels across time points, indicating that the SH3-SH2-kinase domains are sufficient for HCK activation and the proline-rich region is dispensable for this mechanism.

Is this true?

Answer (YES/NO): NO